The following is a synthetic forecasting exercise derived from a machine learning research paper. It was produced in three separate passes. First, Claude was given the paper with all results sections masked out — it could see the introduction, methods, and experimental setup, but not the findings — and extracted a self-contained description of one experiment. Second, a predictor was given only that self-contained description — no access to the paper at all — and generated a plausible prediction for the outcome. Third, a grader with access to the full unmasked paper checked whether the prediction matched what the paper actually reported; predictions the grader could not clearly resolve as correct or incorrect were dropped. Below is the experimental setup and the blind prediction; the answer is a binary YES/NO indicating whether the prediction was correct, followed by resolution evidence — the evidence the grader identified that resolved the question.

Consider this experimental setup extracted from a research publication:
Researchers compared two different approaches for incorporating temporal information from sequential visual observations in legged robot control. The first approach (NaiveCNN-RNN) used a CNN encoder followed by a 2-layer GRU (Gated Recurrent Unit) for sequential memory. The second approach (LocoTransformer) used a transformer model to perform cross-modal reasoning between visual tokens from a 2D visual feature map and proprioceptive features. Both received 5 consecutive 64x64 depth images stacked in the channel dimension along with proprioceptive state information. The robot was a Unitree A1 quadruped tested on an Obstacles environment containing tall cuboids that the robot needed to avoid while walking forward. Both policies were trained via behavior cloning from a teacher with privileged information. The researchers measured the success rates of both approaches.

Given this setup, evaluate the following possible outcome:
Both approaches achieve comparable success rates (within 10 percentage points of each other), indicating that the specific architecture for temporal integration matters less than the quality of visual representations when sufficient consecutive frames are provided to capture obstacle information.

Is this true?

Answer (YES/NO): YES